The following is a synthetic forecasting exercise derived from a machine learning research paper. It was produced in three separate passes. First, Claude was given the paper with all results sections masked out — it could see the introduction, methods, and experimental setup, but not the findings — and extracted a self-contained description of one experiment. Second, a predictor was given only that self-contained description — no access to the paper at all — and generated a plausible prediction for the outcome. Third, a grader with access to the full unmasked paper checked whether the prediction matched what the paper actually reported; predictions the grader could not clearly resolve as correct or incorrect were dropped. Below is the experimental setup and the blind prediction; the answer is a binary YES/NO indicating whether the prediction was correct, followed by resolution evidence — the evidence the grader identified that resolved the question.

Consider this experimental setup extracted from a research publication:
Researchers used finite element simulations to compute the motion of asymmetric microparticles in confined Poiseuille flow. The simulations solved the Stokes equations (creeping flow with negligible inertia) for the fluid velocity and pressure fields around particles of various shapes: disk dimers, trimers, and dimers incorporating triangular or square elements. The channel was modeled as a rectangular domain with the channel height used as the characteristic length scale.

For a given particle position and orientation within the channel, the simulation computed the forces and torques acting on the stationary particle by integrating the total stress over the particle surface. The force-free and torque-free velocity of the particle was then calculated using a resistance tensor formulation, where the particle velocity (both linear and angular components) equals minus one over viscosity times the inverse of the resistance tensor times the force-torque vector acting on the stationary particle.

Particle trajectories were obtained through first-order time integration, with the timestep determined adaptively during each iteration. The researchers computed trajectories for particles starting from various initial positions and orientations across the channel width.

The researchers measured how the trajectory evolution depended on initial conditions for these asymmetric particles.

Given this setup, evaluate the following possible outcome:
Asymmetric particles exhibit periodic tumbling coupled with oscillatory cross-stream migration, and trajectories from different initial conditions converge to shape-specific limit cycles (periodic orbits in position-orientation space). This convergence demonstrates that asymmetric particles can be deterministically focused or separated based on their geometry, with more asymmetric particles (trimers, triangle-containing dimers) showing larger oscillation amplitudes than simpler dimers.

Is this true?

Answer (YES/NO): NO